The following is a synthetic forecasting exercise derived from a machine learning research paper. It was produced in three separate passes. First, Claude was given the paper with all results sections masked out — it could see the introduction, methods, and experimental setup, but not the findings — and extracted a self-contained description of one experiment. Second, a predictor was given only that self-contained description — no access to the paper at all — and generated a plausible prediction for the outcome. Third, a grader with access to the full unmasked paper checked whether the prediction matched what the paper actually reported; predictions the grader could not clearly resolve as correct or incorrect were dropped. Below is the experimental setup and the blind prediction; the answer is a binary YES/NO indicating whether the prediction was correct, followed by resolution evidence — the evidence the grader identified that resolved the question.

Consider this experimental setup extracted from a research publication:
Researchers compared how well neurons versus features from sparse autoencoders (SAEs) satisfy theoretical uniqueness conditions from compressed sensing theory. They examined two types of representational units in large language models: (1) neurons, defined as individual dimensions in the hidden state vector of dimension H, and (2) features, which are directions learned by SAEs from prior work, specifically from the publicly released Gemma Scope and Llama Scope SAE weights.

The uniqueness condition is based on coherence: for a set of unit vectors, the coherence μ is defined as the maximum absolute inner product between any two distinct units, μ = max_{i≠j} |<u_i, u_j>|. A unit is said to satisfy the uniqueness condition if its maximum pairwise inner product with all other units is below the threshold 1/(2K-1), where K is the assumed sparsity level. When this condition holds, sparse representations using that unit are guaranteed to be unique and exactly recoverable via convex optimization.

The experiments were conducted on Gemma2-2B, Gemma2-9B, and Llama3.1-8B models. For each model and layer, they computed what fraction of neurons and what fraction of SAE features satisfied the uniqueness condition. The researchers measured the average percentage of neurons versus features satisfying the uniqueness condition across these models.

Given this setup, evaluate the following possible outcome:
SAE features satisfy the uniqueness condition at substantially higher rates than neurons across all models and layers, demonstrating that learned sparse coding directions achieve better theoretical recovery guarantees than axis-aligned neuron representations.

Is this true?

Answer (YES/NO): YES